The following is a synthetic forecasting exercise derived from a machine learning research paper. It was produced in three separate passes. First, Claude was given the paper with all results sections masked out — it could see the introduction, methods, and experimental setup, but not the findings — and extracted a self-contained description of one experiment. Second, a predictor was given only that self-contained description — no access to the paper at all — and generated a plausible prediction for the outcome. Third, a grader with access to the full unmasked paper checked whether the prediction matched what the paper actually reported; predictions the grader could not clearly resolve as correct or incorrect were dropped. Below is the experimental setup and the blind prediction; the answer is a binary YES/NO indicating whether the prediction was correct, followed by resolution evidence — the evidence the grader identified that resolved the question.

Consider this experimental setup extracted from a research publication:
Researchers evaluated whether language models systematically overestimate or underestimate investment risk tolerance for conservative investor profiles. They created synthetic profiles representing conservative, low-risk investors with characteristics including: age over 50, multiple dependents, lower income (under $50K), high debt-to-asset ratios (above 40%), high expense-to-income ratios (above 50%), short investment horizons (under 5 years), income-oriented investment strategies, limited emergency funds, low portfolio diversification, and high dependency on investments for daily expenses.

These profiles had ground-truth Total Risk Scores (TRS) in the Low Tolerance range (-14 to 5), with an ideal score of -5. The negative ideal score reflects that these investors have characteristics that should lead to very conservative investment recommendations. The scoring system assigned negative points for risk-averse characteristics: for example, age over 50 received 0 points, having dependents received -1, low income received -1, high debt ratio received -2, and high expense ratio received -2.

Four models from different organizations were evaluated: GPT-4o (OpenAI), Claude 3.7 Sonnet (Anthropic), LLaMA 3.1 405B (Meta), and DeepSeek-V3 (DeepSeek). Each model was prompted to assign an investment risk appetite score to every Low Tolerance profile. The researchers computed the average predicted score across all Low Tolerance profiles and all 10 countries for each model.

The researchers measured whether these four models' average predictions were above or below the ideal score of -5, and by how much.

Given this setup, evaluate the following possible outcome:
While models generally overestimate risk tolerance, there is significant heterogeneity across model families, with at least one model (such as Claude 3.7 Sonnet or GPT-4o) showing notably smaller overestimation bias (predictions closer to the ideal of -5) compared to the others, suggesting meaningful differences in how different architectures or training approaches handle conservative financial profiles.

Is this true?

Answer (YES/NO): NO